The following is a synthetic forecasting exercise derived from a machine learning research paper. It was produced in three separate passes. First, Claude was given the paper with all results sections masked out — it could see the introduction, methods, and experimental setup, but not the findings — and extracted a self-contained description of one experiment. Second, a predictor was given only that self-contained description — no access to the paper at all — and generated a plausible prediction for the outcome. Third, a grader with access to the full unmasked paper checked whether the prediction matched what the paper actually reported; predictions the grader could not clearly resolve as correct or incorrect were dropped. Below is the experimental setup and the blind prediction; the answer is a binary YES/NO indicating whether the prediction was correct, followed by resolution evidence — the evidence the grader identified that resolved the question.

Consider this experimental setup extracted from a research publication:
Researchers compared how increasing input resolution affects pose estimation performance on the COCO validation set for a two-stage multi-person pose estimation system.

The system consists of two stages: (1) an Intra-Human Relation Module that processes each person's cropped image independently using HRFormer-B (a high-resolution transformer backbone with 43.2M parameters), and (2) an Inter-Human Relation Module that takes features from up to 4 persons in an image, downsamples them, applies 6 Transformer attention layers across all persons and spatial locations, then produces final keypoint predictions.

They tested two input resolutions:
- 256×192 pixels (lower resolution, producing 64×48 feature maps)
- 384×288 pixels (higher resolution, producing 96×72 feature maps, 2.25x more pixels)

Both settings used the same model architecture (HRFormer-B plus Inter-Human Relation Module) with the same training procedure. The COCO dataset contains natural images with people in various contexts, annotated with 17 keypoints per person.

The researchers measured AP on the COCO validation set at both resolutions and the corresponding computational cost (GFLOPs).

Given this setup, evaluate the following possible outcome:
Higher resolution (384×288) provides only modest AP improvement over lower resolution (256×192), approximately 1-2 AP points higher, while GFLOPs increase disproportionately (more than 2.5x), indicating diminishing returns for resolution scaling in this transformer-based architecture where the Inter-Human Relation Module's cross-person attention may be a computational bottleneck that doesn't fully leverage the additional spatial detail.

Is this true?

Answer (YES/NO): NO